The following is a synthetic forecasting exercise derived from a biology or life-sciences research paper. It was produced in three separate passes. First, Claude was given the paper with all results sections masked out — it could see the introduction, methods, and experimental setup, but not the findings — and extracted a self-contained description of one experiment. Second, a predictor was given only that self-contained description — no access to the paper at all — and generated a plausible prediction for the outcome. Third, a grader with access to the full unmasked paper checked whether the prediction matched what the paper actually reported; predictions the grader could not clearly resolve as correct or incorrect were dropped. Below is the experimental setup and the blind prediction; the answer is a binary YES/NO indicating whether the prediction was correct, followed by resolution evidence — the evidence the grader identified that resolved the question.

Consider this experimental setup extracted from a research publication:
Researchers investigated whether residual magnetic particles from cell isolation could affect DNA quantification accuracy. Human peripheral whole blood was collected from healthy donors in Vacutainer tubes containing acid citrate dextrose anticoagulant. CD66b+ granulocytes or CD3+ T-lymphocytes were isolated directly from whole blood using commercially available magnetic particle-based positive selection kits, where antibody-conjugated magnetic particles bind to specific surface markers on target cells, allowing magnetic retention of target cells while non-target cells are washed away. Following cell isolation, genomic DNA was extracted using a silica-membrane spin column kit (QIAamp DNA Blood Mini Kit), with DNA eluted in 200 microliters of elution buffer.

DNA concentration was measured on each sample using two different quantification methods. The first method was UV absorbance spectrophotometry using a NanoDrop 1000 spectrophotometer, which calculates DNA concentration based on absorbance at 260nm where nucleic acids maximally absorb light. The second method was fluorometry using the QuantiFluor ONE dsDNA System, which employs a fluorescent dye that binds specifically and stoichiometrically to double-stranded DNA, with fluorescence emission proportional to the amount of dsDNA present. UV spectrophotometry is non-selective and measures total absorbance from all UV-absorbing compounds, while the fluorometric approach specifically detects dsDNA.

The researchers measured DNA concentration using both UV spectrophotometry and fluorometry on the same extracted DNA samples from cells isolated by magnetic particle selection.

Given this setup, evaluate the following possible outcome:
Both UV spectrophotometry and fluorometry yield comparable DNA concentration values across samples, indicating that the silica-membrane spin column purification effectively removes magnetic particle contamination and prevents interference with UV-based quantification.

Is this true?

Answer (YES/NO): NO